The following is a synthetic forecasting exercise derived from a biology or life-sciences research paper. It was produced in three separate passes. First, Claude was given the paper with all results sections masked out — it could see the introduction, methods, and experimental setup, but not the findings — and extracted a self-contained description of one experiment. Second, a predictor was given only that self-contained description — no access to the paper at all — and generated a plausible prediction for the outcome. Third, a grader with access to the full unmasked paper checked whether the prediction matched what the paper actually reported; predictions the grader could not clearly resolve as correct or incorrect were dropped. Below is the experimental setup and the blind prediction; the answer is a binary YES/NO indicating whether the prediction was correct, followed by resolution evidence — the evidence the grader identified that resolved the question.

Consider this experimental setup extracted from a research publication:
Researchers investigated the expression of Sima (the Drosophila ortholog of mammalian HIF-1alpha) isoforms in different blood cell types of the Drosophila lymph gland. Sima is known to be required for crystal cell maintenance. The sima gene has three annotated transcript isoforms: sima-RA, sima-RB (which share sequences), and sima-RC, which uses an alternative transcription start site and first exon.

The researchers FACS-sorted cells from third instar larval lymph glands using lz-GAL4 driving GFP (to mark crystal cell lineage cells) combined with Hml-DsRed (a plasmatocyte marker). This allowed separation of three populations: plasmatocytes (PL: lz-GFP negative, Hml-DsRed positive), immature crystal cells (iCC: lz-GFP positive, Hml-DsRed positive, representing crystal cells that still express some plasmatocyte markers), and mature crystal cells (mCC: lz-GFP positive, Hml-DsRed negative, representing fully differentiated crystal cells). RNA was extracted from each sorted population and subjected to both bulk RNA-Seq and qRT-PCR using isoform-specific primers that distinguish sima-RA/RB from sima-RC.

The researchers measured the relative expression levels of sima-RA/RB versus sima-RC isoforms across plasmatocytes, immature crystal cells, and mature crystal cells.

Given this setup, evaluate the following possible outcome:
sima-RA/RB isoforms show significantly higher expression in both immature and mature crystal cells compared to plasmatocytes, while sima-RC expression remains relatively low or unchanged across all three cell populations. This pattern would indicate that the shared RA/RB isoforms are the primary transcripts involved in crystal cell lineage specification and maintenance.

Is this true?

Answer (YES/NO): NO